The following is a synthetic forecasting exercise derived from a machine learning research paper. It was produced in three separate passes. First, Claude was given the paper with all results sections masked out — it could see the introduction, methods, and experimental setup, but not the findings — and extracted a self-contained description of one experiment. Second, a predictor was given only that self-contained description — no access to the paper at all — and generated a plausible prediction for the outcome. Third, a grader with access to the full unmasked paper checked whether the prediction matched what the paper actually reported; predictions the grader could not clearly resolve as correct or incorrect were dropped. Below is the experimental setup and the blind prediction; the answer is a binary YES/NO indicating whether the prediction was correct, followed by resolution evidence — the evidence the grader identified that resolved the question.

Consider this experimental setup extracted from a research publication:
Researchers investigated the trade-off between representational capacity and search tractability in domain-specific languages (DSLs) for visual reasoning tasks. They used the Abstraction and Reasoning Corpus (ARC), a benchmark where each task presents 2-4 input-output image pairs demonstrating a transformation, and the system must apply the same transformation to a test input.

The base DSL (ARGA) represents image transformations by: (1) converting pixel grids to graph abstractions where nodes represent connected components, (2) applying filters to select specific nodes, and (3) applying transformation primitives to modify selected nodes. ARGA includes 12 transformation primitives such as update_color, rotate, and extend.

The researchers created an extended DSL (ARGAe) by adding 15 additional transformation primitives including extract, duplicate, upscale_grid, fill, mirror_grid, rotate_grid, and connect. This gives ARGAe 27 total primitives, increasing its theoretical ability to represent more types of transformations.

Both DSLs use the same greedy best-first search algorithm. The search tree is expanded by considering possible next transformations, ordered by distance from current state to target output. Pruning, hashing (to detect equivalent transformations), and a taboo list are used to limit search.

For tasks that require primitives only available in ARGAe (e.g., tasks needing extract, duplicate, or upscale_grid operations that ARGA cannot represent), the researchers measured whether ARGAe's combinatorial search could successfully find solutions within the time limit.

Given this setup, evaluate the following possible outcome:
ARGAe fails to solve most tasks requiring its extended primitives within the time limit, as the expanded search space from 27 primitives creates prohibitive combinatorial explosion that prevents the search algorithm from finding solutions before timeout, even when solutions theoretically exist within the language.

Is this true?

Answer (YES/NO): YES